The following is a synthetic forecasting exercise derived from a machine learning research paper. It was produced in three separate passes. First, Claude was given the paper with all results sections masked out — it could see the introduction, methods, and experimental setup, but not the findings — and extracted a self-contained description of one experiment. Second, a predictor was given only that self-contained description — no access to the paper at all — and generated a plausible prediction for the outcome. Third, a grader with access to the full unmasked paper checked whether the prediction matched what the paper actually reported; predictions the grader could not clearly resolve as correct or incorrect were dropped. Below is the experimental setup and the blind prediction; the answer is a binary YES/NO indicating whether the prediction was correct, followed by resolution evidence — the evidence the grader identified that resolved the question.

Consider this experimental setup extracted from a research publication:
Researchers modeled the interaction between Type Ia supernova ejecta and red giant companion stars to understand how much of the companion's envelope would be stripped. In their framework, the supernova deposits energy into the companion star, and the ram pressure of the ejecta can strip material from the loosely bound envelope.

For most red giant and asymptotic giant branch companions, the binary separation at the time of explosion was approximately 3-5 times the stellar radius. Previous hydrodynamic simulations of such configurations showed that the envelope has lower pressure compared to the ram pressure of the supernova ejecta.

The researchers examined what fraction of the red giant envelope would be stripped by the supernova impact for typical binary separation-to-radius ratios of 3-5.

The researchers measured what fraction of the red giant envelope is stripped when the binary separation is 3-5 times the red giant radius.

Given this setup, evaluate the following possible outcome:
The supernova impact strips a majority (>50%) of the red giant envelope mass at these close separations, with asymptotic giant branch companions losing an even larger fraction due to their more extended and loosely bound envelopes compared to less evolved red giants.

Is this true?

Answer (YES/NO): NO